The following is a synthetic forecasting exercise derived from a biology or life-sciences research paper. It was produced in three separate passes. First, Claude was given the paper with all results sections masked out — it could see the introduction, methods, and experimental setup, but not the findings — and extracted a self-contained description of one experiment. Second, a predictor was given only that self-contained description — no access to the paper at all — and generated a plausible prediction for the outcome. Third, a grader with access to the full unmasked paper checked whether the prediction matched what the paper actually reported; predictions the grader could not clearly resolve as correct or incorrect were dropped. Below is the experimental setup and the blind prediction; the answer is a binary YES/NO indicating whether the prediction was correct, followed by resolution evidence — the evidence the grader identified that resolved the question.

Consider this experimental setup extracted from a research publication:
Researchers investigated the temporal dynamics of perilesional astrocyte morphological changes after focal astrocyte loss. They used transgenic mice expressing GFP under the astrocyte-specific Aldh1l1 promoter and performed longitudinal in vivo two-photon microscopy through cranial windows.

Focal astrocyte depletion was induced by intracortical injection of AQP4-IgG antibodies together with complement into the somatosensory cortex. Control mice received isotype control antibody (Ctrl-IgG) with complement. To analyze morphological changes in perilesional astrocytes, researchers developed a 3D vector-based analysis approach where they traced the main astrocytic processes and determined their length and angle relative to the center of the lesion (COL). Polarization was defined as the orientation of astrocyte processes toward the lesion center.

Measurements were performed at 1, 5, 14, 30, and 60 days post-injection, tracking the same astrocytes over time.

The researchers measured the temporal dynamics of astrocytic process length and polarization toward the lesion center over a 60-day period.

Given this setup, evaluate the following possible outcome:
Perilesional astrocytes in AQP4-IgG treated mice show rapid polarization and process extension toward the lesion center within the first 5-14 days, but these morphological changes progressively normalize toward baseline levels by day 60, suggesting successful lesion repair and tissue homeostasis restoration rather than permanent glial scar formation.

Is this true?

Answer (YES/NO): NO